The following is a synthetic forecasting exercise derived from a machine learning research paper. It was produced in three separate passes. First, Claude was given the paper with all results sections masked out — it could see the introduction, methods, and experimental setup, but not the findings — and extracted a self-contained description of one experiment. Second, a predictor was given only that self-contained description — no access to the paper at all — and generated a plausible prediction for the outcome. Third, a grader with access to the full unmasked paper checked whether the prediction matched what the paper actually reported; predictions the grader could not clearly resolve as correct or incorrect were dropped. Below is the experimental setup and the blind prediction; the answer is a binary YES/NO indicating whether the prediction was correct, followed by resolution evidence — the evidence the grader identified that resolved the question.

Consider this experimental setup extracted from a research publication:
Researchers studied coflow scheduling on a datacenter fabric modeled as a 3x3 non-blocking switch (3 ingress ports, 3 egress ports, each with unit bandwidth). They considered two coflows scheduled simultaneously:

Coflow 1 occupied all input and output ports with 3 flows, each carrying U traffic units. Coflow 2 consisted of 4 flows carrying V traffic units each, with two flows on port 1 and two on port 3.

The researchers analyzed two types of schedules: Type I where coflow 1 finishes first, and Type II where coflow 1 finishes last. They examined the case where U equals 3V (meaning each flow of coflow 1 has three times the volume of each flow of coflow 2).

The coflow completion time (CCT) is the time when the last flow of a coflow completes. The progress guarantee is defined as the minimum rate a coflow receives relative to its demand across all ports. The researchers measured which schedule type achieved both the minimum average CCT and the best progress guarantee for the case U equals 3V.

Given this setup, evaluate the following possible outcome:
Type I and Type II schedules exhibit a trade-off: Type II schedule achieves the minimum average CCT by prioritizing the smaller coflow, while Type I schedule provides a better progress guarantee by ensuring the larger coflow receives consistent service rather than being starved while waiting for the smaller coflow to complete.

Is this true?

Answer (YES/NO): NO